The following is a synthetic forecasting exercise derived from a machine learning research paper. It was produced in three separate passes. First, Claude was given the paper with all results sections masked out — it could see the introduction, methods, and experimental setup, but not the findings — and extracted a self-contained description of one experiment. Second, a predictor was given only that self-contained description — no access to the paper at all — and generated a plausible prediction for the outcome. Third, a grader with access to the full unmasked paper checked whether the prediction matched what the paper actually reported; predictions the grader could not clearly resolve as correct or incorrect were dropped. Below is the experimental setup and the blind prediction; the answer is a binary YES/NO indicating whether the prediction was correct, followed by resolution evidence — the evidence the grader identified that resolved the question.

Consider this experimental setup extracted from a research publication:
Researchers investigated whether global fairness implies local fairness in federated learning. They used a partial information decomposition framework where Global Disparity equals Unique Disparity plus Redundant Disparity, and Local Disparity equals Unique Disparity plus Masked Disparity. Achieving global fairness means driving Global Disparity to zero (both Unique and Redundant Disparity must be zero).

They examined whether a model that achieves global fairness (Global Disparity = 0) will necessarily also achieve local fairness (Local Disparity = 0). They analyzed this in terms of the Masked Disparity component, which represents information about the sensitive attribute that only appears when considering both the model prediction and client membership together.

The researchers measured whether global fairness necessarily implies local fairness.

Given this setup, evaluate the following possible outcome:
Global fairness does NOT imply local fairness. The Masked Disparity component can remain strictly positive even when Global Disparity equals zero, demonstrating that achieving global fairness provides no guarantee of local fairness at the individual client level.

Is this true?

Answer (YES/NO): YES